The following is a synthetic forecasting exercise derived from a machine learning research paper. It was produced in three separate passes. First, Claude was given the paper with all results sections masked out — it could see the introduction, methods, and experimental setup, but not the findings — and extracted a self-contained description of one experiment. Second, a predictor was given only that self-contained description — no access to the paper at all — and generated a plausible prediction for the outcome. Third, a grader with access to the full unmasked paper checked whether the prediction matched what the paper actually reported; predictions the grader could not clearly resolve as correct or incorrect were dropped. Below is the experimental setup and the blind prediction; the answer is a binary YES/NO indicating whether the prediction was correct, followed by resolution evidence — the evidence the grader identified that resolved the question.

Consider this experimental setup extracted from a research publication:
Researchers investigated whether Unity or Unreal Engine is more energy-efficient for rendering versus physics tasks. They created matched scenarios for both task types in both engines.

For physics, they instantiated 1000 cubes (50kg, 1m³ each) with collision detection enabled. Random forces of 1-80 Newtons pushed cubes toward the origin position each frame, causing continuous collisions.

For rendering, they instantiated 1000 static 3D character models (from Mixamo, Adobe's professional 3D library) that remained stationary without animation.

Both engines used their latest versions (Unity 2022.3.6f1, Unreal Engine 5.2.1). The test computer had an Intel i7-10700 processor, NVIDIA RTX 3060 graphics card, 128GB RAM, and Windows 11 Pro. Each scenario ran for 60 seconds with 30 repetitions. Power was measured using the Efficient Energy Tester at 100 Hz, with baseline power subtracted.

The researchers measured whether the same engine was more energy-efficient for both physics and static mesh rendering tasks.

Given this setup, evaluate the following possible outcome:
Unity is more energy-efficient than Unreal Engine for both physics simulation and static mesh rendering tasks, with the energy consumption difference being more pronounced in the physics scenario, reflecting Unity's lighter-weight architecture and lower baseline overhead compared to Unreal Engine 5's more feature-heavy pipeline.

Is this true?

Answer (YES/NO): YES